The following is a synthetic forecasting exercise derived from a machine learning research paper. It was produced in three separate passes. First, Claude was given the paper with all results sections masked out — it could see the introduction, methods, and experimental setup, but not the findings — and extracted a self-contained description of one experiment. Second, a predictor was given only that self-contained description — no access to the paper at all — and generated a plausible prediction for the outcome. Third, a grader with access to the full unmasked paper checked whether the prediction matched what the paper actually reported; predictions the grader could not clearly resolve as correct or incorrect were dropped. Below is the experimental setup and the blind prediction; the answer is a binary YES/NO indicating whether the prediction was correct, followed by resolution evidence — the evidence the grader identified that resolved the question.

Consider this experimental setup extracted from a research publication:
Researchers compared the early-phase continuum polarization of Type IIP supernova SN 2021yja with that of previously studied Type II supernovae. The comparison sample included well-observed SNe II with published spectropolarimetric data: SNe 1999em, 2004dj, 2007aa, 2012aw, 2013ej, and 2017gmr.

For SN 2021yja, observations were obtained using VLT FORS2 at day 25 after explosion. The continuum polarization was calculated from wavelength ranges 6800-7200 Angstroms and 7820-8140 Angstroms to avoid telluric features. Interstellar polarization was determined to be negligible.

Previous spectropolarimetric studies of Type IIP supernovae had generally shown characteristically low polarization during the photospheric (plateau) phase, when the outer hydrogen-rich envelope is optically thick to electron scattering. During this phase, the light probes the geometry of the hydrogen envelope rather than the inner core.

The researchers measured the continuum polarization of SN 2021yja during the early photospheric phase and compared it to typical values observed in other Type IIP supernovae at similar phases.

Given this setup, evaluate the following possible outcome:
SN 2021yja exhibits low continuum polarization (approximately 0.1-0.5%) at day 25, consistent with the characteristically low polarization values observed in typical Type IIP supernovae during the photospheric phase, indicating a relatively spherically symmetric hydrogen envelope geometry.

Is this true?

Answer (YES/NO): NO